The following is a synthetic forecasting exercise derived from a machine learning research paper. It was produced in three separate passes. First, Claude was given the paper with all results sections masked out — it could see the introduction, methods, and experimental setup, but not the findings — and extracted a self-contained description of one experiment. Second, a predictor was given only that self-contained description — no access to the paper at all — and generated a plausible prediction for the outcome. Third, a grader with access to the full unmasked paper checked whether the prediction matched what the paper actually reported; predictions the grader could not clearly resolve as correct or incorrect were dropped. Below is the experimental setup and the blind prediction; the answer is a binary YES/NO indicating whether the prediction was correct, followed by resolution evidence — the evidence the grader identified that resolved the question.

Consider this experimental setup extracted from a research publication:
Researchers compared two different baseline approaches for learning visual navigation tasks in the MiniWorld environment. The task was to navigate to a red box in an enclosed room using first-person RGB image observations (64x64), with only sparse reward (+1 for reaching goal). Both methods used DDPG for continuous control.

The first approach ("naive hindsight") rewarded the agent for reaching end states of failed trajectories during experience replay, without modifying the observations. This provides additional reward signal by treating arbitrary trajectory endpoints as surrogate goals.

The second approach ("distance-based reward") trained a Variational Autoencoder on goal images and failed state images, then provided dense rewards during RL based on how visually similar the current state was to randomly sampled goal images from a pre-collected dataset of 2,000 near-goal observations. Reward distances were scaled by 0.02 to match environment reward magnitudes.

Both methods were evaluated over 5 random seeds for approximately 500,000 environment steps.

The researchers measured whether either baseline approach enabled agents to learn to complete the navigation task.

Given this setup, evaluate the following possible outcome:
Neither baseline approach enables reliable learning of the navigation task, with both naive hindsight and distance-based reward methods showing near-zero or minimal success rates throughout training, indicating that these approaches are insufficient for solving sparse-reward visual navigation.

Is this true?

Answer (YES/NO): NO